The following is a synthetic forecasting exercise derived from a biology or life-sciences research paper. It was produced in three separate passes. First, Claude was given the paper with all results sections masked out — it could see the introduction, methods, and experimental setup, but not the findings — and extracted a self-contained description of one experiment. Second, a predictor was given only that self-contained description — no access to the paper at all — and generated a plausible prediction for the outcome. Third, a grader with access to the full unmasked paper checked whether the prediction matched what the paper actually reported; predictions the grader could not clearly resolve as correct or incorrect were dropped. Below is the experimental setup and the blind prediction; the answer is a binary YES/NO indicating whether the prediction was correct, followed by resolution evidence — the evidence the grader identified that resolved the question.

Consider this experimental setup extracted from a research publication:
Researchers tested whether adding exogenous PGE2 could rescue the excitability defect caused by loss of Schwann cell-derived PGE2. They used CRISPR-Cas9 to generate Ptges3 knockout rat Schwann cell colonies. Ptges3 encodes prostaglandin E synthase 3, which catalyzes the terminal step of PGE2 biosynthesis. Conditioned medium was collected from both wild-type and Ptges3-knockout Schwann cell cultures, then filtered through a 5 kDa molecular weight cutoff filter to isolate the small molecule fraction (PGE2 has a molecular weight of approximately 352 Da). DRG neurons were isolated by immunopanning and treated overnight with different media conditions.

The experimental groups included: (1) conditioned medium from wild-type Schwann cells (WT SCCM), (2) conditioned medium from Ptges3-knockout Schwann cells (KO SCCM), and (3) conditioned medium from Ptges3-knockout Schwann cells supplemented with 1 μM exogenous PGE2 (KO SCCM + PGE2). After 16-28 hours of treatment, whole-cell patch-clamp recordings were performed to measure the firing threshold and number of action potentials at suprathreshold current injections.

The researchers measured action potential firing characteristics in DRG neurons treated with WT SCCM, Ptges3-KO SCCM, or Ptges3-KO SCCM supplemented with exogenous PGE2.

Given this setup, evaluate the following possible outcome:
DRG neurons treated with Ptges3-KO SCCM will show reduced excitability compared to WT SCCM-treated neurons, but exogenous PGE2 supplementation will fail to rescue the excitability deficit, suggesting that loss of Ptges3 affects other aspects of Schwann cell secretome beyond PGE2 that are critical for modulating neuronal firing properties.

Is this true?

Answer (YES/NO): NO